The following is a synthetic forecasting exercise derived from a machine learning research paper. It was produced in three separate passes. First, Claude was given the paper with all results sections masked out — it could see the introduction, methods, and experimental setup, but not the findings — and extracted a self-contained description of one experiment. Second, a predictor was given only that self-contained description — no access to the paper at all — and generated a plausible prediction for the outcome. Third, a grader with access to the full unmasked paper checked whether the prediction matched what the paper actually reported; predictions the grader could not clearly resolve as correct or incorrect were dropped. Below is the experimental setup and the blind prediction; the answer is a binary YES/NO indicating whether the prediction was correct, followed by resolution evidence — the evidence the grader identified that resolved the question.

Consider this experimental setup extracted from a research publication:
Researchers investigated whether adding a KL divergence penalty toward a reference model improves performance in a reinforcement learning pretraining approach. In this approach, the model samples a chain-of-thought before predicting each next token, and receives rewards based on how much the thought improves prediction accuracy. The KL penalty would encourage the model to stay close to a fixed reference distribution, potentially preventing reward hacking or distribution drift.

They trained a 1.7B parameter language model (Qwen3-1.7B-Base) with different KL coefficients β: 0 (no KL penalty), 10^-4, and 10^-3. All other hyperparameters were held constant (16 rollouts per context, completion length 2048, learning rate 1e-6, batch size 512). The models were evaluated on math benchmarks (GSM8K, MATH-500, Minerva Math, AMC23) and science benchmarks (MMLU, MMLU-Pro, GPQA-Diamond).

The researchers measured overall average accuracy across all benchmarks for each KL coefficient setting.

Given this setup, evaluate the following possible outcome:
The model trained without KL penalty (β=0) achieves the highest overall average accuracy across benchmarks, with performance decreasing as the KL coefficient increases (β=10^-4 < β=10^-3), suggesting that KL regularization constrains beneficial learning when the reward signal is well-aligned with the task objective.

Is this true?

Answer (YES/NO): NO